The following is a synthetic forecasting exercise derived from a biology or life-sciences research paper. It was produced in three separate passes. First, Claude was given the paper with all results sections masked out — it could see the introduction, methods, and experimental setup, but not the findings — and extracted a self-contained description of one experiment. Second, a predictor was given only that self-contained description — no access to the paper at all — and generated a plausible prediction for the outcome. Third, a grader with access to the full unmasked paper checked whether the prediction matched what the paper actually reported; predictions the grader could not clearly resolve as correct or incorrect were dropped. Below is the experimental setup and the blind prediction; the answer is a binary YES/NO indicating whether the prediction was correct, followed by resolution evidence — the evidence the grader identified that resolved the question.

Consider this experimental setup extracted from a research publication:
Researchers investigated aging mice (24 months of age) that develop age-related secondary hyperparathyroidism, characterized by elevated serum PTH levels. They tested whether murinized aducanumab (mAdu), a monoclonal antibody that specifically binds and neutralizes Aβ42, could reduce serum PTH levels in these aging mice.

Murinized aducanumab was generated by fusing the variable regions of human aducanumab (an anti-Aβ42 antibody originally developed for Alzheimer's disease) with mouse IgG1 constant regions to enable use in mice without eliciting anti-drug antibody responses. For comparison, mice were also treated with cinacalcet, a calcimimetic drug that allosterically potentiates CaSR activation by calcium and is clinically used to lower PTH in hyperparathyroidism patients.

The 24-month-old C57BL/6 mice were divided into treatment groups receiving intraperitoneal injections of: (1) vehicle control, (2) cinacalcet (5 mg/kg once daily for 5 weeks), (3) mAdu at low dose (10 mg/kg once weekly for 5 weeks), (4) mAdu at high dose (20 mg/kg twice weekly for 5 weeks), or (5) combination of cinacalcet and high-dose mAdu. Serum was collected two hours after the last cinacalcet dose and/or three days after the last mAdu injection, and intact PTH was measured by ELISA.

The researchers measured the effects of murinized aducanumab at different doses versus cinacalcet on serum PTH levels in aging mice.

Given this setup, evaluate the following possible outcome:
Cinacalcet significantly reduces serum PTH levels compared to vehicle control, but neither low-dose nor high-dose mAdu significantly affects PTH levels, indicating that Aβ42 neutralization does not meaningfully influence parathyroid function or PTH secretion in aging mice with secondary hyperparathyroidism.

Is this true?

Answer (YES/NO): NO